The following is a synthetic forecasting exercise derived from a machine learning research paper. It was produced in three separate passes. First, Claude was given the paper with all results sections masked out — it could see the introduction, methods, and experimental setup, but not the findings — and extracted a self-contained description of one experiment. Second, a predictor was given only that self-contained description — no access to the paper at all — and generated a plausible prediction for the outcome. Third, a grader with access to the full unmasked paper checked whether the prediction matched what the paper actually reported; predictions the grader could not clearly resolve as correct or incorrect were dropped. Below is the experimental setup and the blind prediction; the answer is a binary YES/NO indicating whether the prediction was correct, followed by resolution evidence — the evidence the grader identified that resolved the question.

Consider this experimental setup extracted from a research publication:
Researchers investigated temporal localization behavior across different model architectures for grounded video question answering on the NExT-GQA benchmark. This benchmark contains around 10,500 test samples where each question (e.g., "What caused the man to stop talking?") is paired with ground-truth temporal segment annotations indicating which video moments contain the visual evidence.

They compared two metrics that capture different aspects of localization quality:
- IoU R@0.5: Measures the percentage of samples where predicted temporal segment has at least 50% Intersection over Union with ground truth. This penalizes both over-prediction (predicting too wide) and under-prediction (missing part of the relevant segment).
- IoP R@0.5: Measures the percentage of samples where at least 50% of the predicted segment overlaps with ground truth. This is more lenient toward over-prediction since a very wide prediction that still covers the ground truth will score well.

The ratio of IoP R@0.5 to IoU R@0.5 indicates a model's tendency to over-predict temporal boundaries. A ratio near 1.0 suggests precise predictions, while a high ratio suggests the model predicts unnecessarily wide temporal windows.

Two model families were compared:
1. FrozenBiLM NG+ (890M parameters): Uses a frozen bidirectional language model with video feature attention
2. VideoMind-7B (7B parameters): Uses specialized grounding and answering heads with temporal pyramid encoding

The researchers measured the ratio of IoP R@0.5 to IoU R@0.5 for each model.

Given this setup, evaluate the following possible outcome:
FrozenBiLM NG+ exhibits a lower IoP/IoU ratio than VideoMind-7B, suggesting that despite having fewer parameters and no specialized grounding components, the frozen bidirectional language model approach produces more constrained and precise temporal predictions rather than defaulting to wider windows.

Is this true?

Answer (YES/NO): NO